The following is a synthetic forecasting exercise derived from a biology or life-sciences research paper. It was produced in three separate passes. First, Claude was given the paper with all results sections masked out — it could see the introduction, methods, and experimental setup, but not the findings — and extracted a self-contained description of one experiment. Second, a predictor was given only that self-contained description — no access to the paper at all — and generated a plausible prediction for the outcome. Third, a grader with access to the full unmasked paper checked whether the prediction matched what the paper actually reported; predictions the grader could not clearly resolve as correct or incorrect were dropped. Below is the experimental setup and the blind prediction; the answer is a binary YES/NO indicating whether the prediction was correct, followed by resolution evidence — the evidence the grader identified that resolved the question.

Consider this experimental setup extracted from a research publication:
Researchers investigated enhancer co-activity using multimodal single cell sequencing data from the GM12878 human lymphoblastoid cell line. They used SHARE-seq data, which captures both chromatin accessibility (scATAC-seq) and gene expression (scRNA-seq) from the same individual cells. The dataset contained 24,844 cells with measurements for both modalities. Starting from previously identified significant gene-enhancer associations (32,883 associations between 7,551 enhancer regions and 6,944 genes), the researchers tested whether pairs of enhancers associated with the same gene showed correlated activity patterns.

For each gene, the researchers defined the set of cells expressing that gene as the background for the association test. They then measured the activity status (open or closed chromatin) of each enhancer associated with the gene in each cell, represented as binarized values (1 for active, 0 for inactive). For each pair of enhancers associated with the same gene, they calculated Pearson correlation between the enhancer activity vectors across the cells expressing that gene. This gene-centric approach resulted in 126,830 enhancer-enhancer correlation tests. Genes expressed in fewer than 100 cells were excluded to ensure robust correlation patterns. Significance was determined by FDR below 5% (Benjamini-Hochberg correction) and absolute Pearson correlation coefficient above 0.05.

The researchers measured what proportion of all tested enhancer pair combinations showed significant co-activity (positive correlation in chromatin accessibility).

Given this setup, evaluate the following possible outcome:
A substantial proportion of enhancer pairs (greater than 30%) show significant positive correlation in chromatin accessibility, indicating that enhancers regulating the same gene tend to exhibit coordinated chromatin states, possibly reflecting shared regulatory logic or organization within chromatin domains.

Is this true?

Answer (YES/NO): YES